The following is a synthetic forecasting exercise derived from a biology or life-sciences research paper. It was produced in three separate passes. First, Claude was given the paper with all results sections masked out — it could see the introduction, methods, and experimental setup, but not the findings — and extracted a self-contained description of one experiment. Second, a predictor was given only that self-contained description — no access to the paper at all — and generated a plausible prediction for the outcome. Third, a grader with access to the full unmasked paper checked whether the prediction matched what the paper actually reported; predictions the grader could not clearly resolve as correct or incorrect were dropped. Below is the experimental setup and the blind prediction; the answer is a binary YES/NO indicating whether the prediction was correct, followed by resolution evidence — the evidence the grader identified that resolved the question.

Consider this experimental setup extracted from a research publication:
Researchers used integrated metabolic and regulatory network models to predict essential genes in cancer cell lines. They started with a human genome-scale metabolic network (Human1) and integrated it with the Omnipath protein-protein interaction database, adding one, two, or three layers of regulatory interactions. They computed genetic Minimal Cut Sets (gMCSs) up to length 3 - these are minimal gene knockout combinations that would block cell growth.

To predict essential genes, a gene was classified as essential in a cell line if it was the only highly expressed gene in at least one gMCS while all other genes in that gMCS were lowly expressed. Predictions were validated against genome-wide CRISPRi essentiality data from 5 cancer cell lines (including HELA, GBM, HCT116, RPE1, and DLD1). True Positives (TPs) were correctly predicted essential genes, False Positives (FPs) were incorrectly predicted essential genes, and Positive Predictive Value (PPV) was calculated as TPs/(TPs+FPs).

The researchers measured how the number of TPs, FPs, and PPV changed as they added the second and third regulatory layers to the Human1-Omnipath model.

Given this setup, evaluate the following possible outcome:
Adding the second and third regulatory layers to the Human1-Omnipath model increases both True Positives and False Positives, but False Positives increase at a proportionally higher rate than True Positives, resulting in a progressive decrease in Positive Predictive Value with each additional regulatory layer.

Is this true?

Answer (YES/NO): YES